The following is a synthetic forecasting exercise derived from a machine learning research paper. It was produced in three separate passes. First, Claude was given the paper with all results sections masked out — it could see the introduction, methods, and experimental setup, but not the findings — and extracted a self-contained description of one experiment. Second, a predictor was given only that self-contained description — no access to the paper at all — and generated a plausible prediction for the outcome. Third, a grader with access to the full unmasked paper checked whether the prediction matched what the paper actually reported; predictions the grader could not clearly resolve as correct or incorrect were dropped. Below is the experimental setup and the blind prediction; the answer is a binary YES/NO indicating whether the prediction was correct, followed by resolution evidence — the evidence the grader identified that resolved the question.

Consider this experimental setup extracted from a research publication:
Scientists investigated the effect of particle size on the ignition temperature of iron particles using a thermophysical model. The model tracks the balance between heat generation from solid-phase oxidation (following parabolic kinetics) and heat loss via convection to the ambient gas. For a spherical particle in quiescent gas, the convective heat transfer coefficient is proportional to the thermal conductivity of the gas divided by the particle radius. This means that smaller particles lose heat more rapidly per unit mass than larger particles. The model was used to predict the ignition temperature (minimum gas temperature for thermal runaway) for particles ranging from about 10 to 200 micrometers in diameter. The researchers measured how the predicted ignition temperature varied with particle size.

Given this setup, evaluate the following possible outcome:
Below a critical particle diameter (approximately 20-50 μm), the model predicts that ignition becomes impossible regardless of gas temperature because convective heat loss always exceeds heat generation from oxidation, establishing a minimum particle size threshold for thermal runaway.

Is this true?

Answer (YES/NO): NO